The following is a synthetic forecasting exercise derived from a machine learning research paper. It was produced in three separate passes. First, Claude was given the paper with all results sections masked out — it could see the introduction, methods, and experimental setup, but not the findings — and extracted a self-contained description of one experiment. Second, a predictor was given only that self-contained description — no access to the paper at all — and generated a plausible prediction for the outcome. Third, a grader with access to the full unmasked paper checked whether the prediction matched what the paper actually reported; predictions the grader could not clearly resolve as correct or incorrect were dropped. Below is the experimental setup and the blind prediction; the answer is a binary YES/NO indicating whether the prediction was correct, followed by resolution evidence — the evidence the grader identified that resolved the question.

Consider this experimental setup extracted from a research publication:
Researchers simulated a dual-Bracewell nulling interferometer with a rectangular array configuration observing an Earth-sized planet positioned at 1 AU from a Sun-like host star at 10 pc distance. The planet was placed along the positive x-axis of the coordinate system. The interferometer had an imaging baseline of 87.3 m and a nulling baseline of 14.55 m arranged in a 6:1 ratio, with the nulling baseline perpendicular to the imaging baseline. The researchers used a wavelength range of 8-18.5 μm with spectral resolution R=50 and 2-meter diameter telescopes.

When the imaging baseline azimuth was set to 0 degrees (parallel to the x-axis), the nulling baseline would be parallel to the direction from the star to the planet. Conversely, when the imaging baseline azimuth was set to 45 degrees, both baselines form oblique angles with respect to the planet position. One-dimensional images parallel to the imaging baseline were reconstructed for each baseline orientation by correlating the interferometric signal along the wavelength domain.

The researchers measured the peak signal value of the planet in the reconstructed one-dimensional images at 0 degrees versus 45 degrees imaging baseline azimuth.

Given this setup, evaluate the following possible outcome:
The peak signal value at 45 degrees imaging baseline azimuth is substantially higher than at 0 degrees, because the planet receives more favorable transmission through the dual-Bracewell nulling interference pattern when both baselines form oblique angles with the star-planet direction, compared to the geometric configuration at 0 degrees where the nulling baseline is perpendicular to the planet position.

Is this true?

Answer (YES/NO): NO